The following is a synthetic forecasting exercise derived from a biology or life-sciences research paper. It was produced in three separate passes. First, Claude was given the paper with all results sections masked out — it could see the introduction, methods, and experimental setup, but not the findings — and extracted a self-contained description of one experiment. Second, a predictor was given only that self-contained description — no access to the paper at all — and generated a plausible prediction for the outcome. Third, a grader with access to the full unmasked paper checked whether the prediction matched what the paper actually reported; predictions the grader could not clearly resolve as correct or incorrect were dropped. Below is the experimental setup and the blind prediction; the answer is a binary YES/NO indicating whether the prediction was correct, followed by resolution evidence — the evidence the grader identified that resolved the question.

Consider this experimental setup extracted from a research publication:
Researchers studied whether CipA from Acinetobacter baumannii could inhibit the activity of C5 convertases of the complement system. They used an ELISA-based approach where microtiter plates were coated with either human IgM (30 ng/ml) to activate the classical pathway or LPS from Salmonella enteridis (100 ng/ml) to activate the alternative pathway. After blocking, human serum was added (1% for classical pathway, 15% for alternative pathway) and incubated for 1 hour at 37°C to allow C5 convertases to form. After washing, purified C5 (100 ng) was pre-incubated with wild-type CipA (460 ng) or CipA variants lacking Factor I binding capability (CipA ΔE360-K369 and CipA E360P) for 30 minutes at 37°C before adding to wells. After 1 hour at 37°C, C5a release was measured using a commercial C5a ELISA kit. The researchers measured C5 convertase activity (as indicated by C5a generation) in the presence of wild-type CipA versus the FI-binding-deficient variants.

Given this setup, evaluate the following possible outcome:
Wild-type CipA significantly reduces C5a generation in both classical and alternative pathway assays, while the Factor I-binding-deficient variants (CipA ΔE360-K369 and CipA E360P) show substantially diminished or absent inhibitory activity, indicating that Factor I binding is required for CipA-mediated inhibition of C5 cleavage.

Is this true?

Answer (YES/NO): YES